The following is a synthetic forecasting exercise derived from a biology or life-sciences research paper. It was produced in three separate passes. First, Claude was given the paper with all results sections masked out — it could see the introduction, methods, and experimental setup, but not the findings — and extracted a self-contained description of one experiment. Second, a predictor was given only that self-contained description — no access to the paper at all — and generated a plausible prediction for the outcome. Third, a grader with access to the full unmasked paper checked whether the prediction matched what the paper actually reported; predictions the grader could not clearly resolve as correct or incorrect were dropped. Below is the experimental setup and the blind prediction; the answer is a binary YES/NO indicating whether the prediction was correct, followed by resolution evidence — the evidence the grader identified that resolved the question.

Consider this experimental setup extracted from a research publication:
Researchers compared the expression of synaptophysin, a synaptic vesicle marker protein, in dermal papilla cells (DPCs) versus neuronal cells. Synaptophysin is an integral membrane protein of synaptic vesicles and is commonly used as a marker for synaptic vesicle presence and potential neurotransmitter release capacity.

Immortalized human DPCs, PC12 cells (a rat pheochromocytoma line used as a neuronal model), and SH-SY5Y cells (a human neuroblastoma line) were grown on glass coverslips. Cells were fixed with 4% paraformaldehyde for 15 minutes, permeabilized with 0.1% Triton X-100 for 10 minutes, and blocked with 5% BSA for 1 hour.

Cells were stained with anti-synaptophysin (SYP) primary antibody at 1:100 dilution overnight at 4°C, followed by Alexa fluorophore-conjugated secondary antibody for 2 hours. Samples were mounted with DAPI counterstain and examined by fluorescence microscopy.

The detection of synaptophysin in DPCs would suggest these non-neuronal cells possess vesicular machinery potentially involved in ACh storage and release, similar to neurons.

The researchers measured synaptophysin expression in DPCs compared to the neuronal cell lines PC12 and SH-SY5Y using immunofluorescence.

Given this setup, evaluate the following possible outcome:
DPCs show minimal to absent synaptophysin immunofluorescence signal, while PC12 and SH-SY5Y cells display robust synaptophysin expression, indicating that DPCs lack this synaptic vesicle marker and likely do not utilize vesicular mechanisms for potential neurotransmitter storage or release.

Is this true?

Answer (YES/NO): NO